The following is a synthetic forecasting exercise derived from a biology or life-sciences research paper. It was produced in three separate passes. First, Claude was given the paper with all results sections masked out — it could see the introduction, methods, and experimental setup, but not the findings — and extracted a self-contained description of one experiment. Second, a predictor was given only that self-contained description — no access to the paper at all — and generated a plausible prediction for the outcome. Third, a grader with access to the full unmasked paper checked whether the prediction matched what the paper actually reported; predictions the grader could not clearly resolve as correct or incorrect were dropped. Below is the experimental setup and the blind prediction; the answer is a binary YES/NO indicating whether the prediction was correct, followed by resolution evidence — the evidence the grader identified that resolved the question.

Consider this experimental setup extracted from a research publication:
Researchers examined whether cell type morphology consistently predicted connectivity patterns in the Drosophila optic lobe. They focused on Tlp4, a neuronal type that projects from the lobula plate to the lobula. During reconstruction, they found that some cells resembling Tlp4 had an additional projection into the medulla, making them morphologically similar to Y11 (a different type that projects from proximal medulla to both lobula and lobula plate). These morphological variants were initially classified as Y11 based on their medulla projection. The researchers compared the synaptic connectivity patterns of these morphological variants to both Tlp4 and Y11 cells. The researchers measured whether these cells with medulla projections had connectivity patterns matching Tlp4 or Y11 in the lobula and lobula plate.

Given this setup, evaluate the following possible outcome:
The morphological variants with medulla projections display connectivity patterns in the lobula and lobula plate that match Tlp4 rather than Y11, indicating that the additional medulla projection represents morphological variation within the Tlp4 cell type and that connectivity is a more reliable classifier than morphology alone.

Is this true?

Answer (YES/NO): YES